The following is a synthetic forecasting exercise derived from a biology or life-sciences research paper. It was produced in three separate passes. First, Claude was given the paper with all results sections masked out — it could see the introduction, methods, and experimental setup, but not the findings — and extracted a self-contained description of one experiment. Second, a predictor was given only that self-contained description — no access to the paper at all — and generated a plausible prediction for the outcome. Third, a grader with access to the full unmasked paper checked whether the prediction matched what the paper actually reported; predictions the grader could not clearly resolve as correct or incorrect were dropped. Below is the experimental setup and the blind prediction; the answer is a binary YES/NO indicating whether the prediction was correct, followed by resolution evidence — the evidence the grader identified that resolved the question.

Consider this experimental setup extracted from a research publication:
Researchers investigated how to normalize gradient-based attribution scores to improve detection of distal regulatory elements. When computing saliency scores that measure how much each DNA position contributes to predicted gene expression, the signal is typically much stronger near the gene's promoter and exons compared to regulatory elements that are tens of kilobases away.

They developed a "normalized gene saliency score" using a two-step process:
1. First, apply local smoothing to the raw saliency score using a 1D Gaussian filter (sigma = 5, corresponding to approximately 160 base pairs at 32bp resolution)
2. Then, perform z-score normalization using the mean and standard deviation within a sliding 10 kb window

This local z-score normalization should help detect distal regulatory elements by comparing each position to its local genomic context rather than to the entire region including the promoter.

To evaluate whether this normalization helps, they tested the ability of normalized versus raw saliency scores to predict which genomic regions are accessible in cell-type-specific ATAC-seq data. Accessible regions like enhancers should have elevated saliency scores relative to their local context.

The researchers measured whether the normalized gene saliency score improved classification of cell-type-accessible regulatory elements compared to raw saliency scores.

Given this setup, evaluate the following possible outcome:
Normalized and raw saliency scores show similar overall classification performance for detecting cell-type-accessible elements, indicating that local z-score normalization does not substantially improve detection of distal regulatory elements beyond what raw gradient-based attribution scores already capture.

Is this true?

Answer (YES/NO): NO